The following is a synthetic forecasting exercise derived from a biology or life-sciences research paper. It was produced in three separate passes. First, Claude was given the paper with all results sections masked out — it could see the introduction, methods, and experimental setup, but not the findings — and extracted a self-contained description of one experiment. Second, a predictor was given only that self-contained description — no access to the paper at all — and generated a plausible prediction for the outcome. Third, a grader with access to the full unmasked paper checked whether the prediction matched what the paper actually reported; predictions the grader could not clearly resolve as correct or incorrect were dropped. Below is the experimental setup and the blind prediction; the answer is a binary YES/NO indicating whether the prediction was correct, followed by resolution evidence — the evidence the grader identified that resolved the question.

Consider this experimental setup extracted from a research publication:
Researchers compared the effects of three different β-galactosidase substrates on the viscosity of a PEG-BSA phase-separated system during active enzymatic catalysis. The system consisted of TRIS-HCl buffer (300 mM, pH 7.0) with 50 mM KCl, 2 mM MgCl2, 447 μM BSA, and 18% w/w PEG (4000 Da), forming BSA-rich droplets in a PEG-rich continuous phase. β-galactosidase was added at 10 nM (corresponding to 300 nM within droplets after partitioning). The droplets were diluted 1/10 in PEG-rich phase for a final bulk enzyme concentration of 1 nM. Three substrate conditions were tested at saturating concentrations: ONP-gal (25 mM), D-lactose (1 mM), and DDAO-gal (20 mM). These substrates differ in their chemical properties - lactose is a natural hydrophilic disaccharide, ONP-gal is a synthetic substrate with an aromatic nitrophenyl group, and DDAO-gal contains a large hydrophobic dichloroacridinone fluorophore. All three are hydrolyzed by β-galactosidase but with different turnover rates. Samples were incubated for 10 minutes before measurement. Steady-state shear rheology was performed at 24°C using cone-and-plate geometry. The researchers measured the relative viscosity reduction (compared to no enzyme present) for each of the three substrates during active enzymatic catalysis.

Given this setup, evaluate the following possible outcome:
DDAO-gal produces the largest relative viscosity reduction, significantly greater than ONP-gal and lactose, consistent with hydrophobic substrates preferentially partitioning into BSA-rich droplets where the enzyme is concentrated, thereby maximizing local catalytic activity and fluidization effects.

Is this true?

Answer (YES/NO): NO